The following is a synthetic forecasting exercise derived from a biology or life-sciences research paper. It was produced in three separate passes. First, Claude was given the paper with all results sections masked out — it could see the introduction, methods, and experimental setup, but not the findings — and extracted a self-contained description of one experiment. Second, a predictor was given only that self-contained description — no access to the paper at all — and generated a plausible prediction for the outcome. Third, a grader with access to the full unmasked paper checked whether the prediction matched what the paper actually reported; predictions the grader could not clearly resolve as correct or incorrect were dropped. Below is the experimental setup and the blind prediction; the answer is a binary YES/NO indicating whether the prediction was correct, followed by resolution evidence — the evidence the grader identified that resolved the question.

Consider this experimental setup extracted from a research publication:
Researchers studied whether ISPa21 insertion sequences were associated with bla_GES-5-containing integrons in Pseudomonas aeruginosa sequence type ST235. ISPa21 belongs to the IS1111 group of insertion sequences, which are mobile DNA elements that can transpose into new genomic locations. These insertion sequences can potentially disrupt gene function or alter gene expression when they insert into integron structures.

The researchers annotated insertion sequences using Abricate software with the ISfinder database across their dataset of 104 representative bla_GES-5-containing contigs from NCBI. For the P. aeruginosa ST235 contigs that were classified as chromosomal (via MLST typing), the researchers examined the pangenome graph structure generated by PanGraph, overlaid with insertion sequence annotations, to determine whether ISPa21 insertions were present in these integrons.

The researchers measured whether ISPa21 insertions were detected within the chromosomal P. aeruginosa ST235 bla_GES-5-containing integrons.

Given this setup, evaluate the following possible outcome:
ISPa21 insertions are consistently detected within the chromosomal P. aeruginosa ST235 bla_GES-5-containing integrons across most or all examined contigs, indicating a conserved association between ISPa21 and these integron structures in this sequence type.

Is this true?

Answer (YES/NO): YES